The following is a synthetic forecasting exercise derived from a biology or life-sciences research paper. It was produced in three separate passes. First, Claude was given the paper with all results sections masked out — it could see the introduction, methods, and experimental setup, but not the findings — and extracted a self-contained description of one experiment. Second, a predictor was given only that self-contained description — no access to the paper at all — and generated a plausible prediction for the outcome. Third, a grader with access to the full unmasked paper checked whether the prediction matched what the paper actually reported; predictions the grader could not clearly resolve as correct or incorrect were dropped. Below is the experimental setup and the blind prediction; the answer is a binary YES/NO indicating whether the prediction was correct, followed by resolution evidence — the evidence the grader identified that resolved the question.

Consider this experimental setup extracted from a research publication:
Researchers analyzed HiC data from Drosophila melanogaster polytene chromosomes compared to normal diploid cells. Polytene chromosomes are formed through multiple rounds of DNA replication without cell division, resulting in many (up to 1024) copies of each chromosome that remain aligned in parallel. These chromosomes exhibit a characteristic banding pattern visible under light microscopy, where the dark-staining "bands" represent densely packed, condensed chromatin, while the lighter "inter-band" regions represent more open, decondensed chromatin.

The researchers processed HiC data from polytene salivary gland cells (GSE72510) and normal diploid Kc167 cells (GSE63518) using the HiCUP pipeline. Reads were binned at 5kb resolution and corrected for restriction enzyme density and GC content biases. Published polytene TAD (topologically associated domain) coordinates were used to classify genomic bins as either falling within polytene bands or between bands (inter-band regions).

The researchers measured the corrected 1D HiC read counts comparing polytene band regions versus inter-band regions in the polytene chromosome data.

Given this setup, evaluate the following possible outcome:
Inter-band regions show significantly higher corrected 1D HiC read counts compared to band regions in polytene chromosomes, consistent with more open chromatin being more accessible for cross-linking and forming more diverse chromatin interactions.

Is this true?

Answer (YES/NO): YES